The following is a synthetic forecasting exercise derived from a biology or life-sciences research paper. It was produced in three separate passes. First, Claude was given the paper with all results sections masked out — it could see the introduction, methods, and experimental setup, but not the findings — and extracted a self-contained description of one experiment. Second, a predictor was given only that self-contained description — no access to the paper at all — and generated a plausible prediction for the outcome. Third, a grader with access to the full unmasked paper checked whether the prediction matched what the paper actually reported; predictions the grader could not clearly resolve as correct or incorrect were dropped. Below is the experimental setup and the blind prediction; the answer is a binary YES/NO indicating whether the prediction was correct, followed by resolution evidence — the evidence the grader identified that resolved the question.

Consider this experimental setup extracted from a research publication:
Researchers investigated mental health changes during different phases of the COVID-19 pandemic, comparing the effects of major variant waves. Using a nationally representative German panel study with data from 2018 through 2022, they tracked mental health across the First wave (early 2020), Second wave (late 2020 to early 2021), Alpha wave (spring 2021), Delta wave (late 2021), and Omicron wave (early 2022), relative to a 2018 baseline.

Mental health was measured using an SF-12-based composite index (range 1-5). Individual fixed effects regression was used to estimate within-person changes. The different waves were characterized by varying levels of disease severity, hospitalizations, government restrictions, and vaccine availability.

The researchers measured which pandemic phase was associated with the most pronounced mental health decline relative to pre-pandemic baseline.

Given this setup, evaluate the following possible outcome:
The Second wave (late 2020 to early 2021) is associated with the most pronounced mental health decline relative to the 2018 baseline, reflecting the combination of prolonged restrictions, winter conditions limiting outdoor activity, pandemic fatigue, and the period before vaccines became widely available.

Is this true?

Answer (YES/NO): NO